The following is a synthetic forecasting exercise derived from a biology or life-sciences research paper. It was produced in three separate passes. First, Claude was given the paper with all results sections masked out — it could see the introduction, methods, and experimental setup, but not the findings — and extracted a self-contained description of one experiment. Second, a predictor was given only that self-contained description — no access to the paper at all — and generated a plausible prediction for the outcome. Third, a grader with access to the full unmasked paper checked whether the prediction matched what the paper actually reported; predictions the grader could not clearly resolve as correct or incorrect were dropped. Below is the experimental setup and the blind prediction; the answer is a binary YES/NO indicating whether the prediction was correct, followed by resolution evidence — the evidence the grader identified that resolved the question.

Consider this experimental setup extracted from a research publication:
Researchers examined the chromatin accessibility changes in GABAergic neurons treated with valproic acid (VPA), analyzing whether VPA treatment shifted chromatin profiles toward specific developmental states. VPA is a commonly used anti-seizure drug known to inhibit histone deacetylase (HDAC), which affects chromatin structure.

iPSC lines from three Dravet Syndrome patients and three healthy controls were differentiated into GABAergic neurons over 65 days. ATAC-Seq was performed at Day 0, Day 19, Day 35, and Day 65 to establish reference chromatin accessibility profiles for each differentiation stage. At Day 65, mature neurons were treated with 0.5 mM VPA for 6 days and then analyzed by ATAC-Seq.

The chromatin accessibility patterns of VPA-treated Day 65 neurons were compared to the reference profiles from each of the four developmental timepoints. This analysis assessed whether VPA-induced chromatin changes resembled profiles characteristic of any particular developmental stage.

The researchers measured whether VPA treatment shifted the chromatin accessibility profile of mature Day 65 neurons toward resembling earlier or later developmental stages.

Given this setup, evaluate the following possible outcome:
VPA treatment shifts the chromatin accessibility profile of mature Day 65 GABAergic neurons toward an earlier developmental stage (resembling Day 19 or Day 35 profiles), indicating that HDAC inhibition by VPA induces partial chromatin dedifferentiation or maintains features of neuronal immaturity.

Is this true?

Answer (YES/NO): NO